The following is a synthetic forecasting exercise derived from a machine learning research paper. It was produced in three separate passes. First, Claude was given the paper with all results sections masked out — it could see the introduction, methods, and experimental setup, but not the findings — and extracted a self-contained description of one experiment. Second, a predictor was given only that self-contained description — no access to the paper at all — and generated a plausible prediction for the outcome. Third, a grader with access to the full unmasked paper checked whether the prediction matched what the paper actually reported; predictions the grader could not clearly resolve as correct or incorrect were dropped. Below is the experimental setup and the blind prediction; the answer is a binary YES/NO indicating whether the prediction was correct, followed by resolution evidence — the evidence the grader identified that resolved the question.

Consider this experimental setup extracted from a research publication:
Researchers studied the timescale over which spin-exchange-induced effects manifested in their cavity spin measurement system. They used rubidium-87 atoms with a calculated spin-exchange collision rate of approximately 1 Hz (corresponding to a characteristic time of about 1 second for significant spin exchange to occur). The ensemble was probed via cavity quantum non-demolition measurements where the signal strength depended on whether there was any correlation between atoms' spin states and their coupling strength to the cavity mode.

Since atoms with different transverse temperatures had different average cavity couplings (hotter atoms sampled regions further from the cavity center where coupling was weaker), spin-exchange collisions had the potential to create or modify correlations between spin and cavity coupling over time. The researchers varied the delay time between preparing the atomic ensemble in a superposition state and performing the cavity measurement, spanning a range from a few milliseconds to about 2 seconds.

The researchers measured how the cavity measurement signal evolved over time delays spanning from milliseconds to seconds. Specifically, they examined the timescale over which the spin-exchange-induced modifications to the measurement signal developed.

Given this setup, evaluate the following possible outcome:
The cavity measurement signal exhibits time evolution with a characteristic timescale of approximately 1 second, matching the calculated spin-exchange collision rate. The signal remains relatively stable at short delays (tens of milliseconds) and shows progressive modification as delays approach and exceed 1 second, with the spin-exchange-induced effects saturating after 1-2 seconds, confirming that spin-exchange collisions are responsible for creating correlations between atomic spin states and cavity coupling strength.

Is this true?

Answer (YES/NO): NO